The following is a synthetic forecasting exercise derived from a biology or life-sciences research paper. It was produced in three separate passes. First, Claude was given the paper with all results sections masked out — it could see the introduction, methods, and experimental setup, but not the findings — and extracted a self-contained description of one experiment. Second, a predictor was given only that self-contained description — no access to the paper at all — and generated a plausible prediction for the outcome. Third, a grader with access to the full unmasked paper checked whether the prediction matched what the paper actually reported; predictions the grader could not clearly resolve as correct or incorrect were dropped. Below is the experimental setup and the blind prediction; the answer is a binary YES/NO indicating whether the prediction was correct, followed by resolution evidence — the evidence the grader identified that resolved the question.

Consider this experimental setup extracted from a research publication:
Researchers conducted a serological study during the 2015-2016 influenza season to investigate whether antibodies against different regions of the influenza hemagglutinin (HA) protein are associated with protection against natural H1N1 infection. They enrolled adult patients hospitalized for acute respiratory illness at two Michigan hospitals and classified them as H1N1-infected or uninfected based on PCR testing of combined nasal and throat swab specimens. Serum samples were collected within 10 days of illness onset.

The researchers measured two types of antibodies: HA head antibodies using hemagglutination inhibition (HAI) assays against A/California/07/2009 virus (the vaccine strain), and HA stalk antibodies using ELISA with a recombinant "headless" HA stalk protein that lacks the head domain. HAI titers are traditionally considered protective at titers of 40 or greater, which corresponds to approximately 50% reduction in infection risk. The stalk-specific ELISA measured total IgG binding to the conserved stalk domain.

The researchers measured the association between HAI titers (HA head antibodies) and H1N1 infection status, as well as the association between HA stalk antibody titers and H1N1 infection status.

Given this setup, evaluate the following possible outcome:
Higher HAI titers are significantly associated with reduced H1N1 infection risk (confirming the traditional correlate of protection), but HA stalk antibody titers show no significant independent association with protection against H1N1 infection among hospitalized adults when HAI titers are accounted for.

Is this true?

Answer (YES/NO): YES